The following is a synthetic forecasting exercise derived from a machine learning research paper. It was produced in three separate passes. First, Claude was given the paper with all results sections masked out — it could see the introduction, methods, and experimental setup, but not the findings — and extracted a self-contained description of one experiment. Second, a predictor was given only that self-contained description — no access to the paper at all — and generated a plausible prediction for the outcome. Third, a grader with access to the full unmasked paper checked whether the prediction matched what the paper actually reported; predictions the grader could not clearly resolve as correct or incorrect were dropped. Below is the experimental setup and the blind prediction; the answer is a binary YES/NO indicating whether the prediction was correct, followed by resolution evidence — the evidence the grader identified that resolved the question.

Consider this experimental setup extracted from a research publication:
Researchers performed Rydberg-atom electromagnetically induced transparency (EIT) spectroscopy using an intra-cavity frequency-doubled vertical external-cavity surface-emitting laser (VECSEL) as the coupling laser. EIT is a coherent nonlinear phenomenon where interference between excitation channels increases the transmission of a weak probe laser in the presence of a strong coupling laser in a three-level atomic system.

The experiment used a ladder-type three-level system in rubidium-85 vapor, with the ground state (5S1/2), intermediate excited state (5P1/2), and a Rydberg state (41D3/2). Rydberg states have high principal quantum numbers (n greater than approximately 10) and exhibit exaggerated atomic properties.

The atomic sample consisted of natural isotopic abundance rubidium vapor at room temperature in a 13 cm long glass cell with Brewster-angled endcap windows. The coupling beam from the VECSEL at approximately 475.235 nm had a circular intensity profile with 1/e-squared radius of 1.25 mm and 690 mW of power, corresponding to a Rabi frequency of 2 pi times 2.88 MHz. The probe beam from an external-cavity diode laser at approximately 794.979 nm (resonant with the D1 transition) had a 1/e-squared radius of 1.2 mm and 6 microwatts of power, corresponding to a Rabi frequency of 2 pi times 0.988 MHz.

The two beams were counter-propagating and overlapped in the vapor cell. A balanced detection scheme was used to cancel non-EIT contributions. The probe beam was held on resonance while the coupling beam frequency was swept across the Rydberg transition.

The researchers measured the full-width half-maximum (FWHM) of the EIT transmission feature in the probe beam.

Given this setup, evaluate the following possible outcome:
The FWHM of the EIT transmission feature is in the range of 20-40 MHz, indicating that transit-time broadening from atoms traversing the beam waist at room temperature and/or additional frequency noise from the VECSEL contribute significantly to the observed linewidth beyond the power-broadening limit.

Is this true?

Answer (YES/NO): NO